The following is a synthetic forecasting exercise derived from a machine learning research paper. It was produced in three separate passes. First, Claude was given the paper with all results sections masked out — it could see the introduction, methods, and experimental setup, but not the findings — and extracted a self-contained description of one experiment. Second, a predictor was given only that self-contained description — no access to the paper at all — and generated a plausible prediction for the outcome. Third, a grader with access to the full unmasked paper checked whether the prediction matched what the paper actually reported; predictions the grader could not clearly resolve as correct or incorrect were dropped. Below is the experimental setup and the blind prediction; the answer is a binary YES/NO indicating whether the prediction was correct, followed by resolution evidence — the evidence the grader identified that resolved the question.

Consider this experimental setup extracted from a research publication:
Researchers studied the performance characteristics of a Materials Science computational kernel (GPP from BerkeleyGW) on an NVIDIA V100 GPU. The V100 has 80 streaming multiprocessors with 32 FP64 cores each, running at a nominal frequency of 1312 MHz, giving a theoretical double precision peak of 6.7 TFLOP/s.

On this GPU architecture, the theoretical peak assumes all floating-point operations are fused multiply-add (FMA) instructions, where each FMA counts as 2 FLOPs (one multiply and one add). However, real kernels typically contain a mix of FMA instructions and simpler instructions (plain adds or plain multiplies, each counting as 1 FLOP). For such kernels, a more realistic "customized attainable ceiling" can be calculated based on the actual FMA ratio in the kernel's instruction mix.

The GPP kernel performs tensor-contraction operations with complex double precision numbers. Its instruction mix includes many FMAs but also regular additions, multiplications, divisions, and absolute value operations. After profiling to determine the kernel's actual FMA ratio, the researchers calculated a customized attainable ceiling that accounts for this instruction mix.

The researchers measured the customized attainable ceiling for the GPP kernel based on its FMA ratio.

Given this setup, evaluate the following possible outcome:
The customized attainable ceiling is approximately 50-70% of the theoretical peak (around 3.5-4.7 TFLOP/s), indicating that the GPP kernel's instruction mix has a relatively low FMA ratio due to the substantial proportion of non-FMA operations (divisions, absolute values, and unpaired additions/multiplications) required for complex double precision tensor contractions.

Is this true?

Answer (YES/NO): NO